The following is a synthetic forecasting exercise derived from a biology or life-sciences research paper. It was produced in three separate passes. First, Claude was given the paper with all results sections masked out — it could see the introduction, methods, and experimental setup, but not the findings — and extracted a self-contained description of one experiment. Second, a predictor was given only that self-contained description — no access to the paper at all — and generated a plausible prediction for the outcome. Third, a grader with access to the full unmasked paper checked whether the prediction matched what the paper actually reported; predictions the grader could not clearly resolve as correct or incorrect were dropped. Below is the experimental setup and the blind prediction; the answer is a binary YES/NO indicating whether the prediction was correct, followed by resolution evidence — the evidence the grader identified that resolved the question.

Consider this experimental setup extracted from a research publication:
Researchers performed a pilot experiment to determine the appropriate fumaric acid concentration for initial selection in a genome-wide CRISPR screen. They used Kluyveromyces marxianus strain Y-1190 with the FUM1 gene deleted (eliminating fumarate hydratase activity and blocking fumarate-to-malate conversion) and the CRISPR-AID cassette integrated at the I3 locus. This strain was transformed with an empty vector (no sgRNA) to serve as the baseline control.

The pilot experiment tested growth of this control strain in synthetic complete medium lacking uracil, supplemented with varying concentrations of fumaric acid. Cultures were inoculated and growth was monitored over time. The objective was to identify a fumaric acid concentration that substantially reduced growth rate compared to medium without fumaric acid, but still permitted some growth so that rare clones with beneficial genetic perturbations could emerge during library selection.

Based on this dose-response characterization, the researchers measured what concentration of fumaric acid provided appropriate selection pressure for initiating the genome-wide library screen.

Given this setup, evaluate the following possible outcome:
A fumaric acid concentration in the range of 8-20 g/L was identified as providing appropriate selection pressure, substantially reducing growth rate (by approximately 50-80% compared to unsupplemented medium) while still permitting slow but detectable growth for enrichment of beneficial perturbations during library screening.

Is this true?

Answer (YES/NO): NO